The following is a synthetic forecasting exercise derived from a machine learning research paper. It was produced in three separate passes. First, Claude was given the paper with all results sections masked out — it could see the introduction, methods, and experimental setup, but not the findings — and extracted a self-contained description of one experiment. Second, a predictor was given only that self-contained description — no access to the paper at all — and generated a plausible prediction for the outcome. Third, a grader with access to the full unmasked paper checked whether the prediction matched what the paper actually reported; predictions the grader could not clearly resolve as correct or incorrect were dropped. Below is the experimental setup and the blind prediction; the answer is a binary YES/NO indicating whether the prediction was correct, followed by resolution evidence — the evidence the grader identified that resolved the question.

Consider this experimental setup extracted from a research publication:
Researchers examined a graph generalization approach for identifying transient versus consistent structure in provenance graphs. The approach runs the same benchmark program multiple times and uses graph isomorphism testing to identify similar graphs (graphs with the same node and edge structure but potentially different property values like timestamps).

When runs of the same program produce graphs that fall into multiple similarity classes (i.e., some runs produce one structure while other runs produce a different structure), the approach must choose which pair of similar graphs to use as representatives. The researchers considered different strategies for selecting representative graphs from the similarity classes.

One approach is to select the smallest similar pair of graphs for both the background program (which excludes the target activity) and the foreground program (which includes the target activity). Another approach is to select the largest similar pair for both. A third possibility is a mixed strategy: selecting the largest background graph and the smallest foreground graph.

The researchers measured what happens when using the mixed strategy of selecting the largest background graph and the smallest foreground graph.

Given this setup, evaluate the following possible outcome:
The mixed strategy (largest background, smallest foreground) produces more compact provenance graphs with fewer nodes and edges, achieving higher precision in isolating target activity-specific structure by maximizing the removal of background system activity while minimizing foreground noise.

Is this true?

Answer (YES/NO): NO